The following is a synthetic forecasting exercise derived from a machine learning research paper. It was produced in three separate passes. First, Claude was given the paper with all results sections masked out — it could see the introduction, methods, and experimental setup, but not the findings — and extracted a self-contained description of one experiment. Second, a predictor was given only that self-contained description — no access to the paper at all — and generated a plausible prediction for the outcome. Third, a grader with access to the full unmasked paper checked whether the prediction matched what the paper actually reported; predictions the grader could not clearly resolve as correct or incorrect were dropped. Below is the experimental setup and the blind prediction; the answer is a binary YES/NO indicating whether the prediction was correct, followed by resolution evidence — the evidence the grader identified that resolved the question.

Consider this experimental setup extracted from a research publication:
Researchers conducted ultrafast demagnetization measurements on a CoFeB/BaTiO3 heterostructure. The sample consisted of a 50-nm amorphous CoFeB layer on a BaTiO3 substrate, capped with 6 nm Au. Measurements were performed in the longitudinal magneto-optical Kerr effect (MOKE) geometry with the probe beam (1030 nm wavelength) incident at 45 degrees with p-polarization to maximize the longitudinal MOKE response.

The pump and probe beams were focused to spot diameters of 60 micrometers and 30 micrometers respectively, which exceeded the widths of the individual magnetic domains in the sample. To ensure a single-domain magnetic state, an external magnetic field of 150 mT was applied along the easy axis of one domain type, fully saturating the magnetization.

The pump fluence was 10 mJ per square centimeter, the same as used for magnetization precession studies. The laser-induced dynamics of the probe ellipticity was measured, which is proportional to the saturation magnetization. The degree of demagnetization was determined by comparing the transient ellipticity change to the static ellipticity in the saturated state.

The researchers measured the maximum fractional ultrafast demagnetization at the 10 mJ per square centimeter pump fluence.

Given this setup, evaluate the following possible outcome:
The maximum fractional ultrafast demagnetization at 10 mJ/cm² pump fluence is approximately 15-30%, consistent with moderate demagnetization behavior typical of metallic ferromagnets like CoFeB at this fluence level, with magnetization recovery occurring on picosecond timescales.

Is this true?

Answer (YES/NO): NO